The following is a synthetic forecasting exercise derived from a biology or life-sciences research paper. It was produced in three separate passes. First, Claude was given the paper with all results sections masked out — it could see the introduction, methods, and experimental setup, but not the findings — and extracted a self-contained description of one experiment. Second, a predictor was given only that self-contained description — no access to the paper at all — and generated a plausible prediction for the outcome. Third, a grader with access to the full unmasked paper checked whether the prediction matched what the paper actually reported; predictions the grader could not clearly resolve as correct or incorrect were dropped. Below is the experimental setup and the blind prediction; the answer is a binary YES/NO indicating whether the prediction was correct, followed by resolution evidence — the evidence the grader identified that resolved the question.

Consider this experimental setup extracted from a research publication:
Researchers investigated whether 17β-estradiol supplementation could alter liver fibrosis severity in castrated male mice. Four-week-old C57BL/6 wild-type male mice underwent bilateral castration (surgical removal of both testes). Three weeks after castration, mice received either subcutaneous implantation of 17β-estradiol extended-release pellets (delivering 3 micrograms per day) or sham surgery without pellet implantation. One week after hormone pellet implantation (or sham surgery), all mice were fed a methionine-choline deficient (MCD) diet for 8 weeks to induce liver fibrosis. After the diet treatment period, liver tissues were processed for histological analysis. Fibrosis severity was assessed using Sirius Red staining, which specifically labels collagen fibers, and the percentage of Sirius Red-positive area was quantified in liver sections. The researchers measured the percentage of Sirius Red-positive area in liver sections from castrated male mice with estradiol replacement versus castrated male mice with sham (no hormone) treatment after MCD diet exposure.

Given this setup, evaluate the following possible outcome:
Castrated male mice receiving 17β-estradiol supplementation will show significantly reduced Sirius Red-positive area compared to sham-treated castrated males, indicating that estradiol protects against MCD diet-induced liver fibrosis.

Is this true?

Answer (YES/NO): YES